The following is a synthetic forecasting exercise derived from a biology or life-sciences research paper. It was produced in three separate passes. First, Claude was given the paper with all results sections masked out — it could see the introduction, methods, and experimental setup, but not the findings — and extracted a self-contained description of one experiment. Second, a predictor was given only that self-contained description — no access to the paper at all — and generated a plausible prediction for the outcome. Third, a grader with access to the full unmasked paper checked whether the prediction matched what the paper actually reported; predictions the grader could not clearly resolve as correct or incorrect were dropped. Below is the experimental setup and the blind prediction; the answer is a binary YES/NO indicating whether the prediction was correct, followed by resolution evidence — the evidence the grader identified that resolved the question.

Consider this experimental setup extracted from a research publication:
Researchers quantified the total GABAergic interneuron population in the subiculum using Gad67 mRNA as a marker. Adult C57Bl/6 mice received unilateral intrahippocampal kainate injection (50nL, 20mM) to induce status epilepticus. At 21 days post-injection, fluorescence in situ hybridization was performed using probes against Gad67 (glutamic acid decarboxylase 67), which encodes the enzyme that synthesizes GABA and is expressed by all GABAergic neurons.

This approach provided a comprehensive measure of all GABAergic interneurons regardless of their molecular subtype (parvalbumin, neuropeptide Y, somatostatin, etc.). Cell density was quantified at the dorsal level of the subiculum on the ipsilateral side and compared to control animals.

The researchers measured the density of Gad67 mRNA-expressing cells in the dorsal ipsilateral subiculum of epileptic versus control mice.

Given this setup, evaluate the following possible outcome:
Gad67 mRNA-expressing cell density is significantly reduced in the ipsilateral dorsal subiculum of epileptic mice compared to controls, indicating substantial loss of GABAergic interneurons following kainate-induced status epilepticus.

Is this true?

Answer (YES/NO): YES